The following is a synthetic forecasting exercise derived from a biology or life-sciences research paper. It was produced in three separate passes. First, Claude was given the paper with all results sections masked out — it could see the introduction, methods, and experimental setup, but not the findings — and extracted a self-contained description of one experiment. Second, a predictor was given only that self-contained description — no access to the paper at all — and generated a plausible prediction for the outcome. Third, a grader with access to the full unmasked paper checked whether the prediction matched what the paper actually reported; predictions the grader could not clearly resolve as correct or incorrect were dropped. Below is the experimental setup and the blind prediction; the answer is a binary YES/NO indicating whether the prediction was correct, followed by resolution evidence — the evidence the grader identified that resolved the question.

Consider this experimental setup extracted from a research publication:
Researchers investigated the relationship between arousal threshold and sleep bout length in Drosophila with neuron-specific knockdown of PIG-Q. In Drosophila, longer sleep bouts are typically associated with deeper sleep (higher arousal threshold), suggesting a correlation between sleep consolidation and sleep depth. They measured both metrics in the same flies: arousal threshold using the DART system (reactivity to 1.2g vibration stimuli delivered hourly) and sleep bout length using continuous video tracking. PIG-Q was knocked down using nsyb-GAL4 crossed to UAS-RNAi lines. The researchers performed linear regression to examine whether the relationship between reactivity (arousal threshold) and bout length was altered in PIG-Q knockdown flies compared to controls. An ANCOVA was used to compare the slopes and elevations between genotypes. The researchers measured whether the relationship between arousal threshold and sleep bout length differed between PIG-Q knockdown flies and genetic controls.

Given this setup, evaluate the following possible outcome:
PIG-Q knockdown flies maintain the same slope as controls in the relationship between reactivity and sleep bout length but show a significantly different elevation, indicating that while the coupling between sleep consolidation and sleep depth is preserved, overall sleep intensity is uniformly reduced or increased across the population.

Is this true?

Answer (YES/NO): YES